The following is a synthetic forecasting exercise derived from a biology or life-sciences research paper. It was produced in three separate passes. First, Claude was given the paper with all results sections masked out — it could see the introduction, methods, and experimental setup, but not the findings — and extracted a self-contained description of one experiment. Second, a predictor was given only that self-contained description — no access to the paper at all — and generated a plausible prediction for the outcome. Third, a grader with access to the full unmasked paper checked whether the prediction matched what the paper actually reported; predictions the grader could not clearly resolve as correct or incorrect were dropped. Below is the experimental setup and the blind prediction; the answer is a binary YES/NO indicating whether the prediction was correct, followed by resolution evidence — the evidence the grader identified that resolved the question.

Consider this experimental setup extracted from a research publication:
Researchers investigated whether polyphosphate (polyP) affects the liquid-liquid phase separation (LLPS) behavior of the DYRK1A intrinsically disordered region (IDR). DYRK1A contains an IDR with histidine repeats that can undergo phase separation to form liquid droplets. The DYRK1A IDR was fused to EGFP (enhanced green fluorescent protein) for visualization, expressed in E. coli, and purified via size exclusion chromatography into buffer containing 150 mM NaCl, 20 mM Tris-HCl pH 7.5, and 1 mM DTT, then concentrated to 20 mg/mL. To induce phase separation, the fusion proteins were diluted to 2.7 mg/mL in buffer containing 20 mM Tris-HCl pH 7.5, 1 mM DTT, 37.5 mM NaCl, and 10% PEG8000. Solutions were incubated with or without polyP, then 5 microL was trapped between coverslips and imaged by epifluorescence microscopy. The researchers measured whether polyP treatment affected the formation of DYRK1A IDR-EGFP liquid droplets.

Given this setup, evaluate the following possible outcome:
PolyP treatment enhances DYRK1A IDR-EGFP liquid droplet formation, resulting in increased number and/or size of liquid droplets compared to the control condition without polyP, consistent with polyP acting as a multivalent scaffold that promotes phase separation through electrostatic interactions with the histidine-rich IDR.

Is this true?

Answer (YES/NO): NO